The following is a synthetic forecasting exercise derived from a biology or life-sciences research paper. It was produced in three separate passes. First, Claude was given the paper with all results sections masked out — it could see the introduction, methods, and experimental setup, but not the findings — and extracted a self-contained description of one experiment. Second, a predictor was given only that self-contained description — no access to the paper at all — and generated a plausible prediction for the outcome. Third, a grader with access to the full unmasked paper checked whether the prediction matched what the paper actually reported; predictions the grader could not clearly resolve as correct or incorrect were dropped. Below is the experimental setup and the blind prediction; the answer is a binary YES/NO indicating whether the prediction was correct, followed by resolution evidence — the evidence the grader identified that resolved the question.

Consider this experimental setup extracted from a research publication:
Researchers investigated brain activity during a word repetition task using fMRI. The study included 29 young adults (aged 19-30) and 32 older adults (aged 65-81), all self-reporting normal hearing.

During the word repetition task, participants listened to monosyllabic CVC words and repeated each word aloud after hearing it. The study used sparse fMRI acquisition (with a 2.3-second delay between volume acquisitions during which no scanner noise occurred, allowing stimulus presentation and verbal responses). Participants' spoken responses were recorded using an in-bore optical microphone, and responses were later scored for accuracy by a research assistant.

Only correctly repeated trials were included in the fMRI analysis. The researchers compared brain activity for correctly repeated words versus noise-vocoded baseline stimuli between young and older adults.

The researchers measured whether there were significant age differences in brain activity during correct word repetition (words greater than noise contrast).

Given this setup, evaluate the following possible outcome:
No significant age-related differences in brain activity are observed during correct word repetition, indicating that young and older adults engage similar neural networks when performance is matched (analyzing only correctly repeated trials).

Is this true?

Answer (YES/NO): NO